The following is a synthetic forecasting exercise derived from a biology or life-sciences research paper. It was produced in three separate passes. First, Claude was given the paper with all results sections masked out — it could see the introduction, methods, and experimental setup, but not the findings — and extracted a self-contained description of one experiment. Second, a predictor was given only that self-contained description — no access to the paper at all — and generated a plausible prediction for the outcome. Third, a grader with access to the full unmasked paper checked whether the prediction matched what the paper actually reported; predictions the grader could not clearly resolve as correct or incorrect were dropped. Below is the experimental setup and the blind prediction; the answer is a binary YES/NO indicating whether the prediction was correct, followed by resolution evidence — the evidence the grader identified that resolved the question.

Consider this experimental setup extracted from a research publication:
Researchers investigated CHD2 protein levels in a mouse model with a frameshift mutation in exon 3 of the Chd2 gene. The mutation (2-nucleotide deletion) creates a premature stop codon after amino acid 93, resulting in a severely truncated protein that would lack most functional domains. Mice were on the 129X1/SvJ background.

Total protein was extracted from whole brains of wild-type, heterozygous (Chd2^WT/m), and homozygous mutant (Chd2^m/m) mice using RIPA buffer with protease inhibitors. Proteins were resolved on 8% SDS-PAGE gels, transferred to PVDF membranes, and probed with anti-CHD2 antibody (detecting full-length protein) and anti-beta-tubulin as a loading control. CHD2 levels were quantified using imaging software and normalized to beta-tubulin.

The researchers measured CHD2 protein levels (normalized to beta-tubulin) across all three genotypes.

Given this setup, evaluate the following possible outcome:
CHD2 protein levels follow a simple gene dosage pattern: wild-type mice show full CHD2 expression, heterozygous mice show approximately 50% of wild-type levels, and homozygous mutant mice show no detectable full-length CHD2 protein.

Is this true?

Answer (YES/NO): NO